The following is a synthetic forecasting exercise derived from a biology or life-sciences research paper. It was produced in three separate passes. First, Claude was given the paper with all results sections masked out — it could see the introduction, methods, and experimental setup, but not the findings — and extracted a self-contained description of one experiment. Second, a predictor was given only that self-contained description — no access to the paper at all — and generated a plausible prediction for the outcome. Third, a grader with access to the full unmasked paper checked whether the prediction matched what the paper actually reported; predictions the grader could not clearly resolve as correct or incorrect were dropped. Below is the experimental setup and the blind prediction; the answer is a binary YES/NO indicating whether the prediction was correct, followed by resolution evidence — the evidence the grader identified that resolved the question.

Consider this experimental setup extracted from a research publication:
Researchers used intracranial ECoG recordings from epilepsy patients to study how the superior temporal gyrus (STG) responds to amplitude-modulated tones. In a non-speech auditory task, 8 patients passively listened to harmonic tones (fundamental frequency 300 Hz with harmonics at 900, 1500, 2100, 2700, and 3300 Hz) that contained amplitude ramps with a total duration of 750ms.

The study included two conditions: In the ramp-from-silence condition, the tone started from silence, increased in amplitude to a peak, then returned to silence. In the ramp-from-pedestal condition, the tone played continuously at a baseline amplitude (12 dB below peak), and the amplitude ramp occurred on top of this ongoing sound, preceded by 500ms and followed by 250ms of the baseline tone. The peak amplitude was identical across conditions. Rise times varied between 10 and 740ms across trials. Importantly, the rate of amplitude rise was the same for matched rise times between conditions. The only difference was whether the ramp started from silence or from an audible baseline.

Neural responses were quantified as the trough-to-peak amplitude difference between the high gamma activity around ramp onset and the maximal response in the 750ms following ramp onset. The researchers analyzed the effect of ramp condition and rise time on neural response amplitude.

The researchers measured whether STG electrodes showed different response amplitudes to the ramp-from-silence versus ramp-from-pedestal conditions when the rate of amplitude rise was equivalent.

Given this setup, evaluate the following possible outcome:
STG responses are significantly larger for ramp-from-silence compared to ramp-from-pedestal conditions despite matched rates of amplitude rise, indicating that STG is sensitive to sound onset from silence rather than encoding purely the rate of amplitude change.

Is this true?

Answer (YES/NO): YES